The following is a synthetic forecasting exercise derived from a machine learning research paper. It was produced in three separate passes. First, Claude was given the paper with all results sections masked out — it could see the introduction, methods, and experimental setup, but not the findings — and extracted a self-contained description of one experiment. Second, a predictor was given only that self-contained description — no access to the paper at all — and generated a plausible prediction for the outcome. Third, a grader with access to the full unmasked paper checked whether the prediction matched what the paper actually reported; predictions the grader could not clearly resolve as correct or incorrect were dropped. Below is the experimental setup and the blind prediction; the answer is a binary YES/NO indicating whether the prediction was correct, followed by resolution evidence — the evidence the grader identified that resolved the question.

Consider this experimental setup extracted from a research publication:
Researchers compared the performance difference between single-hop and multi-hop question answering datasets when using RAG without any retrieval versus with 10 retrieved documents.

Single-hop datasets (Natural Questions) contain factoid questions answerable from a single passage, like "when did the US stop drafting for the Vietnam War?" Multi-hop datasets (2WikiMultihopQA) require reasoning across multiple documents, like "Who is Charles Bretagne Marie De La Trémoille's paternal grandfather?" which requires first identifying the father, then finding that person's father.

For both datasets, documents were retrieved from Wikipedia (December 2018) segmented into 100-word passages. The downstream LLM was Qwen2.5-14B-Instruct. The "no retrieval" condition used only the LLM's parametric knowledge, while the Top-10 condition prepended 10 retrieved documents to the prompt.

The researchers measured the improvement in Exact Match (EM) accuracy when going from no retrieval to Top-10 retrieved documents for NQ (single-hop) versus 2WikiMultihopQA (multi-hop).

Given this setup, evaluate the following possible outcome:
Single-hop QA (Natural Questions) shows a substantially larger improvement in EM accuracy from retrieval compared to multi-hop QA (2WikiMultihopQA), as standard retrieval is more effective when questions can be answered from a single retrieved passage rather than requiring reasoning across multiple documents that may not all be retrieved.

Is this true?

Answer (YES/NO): YES